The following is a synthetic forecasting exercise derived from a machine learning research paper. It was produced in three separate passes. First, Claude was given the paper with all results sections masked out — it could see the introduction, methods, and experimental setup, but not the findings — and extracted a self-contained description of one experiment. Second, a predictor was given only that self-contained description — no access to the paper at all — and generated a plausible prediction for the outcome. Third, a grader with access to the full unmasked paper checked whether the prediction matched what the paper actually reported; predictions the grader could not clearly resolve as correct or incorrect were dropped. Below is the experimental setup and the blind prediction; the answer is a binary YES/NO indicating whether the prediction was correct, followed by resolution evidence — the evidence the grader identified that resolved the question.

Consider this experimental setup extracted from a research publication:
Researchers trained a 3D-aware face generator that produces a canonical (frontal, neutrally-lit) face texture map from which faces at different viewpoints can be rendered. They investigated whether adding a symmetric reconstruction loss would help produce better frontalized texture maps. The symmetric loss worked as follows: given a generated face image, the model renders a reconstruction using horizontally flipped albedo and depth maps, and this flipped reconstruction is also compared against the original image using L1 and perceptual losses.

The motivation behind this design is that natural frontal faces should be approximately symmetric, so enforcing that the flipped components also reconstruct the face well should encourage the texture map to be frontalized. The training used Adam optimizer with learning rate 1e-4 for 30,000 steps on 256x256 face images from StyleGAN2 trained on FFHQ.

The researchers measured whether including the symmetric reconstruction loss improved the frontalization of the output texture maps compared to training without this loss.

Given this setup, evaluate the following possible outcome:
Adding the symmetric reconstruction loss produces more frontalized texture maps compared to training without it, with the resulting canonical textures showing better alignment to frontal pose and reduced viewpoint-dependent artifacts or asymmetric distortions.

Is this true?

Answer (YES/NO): YES